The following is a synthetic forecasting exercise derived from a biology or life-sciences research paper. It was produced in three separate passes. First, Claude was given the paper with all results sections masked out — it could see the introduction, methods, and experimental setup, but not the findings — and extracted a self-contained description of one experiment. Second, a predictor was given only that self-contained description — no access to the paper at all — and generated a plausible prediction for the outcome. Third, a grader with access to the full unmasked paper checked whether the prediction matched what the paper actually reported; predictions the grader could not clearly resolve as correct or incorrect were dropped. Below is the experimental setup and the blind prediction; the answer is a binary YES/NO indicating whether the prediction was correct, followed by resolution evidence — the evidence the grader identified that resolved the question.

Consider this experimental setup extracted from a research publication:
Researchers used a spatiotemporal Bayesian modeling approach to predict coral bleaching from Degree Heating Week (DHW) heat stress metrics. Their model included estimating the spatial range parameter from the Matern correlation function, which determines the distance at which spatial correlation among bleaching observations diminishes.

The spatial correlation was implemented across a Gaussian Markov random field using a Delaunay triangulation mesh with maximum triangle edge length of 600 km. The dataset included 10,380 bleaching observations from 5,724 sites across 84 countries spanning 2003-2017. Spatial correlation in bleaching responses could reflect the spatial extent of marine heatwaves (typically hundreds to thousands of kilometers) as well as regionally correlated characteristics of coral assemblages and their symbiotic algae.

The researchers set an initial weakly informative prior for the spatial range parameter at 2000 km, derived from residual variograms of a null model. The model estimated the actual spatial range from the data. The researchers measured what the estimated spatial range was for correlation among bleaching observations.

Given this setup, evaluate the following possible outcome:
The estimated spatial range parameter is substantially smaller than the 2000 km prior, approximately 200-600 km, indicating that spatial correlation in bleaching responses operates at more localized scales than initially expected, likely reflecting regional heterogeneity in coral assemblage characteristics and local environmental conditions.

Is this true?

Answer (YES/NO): NO